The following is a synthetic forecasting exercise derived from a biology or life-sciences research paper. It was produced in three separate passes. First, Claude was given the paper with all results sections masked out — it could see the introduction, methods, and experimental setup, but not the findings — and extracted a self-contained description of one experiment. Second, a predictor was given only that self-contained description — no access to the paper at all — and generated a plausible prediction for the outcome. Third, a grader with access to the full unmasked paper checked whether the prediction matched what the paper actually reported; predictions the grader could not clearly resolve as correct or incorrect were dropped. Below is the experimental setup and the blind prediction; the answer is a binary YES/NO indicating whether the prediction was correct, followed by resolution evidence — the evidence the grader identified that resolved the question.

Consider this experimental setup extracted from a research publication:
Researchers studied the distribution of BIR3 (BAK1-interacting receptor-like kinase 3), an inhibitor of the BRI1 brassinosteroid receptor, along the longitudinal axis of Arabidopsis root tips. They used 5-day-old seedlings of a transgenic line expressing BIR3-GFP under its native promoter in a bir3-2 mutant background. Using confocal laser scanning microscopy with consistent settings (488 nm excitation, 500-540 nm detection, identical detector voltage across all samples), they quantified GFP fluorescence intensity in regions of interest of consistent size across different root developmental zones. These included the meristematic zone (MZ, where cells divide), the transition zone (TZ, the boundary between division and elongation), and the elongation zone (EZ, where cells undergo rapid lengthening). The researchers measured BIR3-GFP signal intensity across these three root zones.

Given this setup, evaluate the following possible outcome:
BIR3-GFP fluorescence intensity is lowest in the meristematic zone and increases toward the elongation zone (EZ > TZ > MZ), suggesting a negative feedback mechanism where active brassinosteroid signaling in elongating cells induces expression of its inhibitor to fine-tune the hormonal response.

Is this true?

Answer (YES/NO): NO